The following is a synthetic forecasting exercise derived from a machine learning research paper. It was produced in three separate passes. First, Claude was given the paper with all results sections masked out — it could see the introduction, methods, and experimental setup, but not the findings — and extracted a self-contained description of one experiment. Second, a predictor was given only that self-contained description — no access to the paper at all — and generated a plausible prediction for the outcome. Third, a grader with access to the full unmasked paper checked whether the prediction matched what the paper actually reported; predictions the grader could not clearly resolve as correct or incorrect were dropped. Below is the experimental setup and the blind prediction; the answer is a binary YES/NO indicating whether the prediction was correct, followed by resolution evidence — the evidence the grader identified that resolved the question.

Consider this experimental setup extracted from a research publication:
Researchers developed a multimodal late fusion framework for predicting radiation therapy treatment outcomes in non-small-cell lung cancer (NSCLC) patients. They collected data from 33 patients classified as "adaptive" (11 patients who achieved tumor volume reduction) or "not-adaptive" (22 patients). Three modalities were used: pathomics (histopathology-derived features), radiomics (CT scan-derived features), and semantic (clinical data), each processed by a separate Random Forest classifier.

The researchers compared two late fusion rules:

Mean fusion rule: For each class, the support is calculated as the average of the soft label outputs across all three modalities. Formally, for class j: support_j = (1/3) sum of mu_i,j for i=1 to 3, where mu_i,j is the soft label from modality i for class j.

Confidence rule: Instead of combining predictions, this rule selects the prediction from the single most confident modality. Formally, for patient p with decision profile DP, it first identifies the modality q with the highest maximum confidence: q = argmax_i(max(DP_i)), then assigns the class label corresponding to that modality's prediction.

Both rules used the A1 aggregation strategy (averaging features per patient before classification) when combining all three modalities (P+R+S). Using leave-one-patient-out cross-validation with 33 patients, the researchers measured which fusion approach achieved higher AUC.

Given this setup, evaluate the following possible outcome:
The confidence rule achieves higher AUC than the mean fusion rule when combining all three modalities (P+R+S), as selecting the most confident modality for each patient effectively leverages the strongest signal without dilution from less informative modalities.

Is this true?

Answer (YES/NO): NO